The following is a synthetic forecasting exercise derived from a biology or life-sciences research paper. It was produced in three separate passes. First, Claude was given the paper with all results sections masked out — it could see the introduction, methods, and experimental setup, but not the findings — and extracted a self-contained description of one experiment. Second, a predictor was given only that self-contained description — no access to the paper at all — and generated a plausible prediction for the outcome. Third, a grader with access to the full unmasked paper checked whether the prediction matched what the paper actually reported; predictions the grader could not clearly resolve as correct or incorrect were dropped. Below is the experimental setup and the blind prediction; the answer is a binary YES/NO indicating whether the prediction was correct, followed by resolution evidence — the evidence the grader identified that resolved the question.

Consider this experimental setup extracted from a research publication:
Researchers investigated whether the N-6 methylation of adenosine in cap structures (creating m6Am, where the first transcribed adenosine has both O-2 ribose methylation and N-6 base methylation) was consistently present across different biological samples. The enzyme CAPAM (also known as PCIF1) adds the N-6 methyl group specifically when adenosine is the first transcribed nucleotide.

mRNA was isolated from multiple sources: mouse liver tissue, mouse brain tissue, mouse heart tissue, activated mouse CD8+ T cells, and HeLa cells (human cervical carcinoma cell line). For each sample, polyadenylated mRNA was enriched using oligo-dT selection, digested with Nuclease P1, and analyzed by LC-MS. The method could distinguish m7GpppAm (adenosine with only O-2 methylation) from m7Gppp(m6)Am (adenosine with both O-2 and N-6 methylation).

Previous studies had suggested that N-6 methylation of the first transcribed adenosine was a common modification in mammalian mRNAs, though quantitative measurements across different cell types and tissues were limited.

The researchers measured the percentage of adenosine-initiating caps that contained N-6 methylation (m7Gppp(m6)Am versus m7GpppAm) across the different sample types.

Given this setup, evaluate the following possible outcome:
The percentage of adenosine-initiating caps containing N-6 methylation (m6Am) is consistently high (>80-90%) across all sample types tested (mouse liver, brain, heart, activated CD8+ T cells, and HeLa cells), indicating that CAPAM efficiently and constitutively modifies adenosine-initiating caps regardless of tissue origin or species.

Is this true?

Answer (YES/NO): NO